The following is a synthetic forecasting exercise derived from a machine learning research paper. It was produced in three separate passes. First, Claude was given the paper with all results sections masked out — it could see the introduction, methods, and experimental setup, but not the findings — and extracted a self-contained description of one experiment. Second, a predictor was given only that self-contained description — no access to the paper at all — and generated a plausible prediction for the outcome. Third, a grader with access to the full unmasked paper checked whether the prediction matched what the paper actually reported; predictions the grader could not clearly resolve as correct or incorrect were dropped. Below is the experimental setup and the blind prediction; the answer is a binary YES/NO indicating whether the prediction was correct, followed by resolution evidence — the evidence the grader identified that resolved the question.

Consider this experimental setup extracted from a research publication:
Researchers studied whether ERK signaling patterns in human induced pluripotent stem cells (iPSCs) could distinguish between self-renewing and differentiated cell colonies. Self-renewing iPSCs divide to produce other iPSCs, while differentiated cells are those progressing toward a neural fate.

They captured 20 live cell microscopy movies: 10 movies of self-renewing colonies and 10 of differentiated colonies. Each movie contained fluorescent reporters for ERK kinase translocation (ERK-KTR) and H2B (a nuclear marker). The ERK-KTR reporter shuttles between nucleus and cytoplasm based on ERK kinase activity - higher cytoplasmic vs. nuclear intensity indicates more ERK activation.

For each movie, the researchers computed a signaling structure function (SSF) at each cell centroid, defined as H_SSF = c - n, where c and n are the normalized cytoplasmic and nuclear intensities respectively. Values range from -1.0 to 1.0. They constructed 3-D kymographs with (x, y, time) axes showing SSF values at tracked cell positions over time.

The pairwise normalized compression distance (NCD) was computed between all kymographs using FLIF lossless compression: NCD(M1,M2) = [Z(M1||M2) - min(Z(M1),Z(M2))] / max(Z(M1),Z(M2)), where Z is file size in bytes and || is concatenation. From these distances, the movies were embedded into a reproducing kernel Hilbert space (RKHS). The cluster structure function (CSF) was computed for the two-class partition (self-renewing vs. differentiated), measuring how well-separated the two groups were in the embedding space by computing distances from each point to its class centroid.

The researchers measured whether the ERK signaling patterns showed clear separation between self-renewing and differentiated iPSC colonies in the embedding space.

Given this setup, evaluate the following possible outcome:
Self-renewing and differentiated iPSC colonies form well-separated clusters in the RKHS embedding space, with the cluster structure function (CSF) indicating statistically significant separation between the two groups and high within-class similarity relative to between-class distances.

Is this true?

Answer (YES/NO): NO